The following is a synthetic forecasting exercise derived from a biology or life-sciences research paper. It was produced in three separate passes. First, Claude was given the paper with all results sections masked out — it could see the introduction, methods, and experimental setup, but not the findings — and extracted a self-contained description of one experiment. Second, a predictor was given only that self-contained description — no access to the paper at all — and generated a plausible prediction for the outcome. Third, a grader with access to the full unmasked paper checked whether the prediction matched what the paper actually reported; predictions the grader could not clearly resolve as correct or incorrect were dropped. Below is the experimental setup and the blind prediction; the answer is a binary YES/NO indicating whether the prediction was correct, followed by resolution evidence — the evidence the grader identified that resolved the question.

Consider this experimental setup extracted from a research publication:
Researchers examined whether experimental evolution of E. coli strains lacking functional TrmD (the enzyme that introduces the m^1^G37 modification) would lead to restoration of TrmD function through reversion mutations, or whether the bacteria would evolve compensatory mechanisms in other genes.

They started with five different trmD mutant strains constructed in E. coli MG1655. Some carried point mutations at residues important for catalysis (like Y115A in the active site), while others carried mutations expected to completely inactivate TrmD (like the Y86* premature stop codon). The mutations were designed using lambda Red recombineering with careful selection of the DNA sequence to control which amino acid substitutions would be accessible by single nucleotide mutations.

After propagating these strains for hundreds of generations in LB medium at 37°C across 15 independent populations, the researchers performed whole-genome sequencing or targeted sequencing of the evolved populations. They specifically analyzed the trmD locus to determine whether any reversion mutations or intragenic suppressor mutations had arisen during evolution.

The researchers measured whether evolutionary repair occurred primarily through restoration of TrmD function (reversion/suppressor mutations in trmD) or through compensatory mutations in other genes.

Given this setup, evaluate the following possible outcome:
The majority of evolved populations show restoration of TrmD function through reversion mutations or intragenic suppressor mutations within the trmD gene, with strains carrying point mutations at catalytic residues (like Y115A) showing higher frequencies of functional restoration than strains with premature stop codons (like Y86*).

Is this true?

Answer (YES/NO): NO